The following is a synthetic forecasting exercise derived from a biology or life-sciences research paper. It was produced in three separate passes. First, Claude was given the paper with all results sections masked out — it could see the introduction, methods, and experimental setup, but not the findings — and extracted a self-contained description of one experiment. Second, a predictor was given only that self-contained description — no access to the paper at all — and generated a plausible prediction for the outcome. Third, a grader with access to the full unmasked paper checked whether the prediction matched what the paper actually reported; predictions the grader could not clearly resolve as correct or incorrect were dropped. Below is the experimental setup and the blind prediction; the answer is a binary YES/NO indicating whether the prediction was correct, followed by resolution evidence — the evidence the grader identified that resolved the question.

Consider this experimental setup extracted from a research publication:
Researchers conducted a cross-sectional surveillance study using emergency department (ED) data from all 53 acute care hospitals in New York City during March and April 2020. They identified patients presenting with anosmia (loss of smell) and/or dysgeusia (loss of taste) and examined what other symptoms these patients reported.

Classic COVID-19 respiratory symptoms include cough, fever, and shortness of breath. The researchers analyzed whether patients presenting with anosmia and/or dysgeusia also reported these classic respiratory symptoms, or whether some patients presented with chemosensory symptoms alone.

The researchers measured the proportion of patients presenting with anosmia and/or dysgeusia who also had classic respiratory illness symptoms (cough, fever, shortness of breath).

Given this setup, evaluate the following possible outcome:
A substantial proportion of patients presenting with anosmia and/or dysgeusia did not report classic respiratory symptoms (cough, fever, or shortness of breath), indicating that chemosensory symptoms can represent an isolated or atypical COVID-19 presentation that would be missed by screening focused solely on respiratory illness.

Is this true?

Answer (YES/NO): YES